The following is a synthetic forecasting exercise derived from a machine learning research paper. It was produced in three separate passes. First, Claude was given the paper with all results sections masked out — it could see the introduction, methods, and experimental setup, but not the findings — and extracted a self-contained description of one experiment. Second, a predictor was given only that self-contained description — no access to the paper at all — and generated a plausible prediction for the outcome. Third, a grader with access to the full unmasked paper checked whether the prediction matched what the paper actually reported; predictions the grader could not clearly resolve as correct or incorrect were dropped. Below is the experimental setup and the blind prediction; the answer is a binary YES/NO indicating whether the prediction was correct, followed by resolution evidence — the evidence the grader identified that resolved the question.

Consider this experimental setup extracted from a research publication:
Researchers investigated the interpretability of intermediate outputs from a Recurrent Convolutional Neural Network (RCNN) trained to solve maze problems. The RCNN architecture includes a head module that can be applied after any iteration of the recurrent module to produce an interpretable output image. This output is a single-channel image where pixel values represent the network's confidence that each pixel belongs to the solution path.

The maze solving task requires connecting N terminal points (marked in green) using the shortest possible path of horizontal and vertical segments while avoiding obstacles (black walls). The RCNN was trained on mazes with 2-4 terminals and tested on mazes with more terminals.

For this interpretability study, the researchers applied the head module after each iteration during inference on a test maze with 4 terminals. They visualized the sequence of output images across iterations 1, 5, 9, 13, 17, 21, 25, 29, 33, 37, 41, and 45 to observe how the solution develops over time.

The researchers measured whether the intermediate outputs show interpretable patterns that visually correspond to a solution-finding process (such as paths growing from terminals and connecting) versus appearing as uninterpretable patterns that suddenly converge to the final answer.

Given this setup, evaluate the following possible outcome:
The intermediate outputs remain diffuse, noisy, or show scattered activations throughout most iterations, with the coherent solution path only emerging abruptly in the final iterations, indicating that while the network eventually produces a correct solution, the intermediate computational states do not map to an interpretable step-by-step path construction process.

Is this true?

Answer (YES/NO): NO